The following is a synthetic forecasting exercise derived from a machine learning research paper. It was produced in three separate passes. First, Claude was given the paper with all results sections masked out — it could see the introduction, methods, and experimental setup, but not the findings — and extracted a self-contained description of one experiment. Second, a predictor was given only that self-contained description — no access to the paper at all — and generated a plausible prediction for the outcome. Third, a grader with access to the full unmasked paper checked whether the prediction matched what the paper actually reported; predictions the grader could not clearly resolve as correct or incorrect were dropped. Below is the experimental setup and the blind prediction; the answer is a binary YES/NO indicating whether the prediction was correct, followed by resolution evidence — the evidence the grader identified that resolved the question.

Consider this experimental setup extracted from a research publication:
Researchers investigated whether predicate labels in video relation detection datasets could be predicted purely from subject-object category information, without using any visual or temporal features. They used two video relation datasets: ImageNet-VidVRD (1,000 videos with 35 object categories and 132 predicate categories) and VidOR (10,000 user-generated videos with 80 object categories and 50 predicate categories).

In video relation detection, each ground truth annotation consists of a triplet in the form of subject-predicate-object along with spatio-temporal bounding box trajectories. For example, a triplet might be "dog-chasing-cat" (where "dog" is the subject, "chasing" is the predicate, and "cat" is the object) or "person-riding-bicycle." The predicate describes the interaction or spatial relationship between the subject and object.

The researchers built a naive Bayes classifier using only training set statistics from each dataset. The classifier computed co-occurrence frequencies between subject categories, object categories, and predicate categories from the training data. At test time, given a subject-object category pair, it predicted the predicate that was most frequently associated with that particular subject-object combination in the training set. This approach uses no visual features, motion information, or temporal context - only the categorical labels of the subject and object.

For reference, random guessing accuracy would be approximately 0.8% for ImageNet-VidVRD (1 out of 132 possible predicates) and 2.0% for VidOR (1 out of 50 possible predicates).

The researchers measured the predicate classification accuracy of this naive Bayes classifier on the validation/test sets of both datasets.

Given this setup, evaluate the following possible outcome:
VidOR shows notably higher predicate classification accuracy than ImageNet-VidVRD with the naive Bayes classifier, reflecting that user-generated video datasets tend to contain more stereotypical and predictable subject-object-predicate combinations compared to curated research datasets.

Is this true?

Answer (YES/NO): NO